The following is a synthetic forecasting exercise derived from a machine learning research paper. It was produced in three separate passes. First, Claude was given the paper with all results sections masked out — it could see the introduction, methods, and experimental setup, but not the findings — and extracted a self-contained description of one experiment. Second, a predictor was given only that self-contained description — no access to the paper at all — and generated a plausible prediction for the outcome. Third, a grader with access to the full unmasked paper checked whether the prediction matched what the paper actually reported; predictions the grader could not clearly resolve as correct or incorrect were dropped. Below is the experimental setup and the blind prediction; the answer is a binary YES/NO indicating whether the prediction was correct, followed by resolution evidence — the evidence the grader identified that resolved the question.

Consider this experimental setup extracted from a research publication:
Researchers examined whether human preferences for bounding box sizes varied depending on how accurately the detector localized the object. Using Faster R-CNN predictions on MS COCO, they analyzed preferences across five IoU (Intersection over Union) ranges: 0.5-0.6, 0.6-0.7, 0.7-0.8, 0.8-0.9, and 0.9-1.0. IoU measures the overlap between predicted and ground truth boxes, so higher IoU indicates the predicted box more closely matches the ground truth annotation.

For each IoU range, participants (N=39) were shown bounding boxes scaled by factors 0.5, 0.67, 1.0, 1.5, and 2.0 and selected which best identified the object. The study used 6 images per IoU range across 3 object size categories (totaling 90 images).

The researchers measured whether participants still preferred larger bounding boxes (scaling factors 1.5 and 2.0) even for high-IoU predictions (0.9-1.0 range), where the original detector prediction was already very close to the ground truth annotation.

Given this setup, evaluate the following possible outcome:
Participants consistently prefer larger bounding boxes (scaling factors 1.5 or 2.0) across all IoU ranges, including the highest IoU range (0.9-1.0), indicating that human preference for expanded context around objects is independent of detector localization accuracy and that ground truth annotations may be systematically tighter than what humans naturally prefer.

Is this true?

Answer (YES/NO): YES